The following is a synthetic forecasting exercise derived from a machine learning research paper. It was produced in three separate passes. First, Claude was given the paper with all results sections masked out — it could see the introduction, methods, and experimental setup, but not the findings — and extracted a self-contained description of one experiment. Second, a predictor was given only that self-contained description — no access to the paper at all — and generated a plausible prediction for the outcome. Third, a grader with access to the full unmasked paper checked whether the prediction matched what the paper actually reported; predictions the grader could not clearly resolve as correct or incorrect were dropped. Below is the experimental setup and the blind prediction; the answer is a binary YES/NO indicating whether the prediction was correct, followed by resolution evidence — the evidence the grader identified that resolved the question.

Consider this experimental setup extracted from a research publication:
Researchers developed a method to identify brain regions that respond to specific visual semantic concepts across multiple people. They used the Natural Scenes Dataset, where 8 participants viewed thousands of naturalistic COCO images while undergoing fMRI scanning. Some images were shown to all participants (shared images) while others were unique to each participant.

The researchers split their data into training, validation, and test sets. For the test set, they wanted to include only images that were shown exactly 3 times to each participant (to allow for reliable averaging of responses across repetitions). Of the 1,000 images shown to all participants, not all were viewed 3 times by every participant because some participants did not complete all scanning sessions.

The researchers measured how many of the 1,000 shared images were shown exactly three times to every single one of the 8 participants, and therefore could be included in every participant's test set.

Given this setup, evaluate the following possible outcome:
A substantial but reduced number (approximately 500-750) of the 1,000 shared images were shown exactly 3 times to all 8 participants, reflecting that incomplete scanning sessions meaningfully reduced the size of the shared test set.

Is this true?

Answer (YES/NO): NO